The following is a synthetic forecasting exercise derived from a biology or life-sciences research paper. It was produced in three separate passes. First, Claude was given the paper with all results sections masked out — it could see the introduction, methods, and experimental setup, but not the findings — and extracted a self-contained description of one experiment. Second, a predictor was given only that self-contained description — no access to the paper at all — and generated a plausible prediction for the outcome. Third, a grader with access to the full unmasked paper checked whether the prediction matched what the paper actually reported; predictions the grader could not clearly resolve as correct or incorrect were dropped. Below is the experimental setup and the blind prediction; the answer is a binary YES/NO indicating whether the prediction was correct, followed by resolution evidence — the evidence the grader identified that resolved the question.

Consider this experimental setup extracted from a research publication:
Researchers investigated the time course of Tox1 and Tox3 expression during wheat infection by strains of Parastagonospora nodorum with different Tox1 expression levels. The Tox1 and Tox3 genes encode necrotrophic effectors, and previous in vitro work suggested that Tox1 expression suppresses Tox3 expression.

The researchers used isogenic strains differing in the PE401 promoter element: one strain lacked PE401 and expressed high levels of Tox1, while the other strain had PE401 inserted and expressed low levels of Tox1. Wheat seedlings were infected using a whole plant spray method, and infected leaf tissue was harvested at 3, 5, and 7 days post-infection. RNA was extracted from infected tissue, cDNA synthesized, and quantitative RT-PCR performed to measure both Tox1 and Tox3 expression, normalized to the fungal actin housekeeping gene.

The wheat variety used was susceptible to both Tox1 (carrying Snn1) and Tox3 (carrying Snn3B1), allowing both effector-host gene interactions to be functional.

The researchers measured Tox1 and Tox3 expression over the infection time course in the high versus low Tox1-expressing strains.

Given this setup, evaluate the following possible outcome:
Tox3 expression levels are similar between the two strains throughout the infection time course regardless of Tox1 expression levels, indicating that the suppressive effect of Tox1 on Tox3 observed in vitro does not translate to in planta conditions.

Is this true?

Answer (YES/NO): NO